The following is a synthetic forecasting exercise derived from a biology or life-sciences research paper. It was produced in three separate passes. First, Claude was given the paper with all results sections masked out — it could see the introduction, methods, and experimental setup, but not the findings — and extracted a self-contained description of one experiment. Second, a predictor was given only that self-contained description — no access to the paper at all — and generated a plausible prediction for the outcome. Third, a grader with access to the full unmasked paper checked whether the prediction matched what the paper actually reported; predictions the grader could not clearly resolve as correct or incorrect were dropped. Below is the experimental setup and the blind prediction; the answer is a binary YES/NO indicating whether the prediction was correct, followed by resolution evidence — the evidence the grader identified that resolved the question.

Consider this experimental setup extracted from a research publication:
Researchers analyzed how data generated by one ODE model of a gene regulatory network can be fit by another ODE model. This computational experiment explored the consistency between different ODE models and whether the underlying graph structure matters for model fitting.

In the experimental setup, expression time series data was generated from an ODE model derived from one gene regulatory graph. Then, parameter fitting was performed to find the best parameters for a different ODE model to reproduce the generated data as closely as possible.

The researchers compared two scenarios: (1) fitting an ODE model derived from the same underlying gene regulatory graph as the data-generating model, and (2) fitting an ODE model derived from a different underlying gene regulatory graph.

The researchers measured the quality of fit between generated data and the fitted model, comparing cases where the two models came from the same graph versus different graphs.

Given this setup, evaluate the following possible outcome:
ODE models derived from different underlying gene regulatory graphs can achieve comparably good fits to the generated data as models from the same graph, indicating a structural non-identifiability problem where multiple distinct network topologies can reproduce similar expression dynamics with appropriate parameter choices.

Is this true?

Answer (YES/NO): NO